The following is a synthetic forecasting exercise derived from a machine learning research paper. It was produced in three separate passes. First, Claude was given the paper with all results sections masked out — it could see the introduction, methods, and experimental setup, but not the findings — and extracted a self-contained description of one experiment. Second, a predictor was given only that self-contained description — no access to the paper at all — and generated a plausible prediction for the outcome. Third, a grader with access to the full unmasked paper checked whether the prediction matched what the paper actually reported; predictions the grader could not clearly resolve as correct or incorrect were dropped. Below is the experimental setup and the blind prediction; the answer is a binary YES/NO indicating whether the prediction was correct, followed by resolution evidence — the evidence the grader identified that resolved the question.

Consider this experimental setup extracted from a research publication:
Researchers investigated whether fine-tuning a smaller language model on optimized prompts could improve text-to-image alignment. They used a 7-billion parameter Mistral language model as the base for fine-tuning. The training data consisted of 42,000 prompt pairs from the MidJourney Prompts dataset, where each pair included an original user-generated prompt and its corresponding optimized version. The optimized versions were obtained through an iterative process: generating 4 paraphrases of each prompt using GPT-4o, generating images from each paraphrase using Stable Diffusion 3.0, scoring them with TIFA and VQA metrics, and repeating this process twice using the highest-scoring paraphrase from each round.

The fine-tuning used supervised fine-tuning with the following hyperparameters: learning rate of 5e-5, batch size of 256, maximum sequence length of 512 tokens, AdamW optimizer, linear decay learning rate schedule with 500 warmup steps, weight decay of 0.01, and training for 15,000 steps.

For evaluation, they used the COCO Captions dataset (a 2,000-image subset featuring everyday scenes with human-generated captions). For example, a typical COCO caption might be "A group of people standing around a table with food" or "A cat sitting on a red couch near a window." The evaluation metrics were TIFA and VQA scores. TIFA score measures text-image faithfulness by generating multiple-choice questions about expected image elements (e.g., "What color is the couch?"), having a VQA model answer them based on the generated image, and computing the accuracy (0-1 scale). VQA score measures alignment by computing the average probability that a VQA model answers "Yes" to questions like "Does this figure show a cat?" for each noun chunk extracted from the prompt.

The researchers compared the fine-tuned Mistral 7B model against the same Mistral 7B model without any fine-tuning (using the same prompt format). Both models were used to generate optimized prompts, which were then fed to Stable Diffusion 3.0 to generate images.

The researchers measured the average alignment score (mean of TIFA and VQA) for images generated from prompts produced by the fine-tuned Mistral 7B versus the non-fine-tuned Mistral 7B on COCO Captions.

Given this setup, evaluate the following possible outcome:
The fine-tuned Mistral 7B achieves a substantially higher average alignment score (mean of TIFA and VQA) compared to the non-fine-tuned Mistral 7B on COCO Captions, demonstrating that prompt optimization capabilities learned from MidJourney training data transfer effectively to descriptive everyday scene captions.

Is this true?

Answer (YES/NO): NO